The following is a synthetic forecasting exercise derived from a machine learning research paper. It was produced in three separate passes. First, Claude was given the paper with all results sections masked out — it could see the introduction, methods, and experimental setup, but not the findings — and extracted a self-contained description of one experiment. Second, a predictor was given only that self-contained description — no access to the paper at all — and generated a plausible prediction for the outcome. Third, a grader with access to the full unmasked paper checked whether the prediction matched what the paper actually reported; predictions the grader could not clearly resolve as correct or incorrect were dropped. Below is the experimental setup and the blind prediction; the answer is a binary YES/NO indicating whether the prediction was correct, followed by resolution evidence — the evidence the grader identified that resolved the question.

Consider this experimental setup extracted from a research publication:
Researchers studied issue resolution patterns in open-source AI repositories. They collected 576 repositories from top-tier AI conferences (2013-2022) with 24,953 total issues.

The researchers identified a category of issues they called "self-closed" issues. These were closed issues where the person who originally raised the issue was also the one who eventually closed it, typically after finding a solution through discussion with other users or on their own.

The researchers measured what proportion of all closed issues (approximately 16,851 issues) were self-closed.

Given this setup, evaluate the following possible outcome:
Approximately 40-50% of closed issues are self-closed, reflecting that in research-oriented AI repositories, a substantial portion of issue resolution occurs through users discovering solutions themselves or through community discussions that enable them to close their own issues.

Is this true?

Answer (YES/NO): YES